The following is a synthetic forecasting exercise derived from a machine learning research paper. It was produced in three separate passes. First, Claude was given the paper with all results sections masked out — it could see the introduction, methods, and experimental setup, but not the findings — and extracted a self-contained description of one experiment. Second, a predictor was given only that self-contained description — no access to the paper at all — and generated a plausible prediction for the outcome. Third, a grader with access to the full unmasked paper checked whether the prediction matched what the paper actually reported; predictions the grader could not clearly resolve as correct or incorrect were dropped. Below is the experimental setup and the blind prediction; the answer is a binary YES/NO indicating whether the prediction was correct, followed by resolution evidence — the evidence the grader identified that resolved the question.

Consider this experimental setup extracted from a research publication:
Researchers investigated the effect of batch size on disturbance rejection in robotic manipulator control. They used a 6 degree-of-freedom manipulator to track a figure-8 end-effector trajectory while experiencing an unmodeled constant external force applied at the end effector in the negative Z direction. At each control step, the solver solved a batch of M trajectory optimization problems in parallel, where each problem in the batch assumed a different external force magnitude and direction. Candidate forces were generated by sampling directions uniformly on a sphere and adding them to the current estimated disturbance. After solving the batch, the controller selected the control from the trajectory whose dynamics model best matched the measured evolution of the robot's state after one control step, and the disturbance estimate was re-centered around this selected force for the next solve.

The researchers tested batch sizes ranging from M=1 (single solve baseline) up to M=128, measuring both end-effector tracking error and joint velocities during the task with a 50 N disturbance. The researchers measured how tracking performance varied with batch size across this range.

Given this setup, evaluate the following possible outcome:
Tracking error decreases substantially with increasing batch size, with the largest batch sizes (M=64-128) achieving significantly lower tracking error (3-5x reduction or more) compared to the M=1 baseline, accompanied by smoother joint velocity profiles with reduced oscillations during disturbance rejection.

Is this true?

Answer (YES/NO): NO